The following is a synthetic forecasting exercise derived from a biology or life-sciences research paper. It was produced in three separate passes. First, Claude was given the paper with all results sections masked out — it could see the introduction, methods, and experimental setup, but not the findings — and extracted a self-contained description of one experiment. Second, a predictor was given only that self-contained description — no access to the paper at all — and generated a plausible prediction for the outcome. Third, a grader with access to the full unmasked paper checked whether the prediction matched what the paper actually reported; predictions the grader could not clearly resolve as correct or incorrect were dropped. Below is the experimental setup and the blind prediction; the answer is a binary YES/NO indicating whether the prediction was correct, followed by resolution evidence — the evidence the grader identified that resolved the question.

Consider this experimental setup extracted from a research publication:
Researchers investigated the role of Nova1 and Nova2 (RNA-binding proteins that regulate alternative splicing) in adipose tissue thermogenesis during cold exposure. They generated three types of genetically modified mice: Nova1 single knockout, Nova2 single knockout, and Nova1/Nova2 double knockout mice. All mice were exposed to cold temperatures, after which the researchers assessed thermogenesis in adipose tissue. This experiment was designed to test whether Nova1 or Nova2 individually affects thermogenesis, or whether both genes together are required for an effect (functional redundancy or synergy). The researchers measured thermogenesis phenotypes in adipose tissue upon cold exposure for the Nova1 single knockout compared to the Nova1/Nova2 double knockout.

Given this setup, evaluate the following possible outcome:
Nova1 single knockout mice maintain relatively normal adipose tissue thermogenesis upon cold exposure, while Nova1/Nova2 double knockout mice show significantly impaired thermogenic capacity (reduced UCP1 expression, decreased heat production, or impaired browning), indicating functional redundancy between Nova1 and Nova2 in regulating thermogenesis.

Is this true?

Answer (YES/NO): NO